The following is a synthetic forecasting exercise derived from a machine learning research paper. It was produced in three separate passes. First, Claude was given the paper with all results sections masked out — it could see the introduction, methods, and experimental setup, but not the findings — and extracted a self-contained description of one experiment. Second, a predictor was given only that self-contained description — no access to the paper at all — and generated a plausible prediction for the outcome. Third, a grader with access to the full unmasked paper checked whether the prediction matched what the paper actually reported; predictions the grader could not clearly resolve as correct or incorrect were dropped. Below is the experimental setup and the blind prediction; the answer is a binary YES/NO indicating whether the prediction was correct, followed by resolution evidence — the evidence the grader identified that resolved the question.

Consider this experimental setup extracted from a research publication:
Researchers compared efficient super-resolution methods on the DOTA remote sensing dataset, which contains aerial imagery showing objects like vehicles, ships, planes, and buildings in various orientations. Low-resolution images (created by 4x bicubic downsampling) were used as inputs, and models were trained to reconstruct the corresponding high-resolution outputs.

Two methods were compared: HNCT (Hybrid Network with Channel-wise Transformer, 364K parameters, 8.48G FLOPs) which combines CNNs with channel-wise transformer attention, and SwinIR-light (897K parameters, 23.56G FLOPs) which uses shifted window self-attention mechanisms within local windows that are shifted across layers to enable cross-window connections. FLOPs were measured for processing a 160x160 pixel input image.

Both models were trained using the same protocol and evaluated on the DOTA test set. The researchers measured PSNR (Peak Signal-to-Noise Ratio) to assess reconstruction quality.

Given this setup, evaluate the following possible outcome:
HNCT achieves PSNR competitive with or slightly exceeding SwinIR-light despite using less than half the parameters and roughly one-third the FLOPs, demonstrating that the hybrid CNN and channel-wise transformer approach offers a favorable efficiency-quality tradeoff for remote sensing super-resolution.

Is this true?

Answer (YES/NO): NO